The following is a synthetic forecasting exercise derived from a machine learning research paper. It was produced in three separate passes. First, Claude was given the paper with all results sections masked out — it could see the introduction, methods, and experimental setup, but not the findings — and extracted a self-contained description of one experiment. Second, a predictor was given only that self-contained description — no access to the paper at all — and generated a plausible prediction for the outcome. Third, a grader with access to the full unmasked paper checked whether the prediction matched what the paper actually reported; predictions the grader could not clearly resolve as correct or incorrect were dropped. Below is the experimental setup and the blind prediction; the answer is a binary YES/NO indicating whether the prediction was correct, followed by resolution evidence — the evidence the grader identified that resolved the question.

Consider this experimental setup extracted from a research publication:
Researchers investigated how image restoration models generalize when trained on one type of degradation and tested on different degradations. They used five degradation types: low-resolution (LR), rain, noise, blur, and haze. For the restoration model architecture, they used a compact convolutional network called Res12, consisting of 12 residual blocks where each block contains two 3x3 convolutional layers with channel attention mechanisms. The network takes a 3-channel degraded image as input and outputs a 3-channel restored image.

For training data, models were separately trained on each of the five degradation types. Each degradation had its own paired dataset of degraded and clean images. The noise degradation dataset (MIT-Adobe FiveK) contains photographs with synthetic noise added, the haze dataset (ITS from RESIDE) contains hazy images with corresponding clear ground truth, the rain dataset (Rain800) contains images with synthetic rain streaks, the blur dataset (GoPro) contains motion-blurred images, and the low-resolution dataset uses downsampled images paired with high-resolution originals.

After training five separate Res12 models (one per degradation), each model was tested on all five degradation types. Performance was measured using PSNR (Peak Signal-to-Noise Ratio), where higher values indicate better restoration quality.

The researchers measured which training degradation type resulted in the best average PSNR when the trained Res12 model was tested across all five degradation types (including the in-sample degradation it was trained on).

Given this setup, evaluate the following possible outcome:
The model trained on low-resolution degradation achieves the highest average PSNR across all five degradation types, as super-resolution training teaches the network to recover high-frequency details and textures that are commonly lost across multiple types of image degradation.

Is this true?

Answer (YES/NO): NO